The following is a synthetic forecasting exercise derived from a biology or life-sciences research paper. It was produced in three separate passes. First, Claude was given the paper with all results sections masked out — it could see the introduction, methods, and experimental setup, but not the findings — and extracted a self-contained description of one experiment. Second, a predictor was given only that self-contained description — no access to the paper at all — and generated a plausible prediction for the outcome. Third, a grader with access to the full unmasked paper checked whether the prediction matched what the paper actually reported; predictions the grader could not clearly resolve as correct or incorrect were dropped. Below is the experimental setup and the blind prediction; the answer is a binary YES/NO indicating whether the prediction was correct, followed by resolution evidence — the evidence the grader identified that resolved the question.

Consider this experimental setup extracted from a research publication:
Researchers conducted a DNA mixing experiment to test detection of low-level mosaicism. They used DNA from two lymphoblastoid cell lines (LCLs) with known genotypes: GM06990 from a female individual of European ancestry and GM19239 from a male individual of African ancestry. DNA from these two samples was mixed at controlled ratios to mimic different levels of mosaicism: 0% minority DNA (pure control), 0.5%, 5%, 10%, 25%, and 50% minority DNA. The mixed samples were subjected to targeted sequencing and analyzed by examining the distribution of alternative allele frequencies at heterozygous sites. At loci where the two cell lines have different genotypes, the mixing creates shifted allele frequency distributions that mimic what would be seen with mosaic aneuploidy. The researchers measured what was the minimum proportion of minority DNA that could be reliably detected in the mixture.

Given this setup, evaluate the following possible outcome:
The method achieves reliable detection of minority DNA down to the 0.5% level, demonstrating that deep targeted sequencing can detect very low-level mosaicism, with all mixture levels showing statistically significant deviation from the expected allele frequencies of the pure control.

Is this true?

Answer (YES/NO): NO